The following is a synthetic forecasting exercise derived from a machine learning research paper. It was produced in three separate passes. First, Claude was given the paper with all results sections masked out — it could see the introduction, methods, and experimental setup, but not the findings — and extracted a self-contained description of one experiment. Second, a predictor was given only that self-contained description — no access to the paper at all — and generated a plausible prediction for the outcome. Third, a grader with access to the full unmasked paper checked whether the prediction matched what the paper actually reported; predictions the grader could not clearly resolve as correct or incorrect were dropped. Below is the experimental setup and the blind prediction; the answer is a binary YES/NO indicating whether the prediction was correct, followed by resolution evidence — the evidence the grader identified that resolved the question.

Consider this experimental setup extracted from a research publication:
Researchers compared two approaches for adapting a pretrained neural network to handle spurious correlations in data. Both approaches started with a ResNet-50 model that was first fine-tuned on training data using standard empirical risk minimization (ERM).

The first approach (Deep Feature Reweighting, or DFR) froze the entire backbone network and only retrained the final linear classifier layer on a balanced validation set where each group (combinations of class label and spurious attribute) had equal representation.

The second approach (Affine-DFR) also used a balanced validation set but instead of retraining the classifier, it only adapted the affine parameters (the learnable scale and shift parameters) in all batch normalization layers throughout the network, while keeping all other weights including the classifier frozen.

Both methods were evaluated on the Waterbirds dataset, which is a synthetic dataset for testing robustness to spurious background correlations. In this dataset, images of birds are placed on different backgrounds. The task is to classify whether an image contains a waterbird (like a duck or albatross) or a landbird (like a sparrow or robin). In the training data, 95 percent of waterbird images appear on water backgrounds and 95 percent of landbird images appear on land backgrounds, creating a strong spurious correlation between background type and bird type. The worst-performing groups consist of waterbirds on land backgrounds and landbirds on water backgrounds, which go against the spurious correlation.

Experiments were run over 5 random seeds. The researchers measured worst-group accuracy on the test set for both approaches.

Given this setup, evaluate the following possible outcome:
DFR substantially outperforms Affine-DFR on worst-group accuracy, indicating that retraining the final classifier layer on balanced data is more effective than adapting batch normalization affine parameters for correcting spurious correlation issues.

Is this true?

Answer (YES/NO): YES